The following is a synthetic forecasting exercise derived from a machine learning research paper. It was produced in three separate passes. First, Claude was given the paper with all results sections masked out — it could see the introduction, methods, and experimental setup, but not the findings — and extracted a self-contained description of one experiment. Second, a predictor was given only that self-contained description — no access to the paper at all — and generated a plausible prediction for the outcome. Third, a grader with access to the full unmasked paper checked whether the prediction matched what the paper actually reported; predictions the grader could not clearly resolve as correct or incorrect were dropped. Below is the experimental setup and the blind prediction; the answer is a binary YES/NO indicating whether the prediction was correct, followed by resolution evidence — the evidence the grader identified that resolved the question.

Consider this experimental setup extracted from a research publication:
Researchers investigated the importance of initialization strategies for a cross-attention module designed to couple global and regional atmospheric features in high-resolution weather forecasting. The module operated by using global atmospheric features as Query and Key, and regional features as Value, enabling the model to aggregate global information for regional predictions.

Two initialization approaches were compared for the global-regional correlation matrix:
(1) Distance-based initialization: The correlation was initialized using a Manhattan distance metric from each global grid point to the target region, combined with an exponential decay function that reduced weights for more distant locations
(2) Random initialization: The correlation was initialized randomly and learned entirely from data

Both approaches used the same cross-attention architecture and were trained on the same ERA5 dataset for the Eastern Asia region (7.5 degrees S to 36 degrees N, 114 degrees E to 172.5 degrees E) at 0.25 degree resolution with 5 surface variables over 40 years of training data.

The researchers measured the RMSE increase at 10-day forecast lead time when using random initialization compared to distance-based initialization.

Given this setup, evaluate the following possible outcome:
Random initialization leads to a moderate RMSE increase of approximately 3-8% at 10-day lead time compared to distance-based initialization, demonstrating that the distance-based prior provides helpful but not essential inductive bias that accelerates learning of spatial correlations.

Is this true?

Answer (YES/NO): NO